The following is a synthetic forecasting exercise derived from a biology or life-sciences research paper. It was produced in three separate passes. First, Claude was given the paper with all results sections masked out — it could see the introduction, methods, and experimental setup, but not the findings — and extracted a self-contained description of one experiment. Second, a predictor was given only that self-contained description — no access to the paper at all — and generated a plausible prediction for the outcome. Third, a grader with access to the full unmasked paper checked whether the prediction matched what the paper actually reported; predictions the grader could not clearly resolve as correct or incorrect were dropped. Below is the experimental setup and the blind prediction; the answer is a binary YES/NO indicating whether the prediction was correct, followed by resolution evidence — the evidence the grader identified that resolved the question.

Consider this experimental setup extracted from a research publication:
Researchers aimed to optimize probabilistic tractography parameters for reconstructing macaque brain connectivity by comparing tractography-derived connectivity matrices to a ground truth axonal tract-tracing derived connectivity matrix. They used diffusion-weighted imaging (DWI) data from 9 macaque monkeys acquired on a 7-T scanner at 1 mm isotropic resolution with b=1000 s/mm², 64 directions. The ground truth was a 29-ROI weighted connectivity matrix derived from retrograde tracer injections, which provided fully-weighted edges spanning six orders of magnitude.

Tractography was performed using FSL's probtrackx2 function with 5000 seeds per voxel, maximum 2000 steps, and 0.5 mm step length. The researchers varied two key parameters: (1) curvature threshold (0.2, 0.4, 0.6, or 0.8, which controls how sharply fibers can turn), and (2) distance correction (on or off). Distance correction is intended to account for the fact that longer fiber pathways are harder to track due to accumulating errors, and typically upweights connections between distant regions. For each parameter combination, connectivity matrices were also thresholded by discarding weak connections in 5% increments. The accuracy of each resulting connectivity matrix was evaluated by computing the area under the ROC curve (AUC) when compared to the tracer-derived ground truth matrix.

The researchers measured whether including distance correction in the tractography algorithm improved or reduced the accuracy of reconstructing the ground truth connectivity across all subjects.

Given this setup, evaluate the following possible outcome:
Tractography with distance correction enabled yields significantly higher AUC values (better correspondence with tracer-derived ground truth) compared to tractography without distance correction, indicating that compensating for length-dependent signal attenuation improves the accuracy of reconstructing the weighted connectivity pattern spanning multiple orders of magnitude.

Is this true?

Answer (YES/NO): NO